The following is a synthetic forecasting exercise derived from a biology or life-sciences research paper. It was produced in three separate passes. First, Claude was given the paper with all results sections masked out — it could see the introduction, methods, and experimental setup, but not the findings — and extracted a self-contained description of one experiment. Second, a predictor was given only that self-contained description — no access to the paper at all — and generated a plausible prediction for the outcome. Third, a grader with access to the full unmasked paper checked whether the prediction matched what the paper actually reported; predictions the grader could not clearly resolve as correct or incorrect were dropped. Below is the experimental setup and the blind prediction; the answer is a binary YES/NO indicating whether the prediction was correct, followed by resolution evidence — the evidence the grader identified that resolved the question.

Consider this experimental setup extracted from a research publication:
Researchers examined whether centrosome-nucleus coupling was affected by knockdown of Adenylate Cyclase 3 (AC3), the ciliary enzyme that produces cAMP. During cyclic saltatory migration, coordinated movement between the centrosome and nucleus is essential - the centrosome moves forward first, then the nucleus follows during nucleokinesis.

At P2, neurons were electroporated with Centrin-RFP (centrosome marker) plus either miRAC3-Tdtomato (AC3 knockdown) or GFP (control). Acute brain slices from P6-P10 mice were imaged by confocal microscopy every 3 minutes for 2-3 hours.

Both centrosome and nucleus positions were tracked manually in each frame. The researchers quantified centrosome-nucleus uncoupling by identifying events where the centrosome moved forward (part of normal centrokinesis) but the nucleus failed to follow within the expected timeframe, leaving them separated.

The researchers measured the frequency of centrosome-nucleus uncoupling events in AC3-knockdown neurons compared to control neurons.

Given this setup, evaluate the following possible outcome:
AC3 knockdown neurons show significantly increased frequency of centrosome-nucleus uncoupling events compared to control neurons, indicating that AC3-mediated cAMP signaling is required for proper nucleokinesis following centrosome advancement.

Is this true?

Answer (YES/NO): YES